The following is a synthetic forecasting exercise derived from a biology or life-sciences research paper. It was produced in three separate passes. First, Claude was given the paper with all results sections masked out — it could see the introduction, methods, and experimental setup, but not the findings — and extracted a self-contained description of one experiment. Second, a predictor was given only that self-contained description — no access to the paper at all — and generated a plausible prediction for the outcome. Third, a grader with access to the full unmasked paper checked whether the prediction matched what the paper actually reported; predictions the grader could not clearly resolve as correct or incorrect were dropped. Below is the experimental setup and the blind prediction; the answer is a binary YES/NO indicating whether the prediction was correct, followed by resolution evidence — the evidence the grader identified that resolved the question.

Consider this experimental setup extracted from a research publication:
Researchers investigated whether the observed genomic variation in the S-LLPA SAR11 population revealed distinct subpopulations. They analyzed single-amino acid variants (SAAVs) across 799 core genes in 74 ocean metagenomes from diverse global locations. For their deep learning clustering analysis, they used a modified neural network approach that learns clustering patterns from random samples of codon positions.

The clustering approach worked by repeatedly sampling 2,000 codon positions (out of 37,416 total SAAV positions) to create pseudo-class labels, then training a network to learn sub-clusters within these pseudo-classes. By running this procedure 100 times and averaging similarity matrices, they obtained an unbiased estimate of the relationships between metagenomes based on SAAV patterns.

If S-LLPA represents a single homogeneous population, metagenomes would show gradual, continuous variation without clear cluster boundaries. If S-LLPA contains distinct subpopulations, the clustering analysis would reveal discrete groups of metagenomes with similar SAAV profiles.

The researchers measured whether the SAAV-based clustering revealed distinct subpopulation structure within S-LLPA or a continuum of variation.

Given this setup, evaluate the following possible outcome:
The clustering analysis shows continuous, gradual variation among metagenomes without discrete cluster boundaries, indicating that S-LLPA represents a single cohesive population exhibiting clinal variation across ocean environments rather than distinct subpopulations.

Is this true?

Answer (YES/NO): NO